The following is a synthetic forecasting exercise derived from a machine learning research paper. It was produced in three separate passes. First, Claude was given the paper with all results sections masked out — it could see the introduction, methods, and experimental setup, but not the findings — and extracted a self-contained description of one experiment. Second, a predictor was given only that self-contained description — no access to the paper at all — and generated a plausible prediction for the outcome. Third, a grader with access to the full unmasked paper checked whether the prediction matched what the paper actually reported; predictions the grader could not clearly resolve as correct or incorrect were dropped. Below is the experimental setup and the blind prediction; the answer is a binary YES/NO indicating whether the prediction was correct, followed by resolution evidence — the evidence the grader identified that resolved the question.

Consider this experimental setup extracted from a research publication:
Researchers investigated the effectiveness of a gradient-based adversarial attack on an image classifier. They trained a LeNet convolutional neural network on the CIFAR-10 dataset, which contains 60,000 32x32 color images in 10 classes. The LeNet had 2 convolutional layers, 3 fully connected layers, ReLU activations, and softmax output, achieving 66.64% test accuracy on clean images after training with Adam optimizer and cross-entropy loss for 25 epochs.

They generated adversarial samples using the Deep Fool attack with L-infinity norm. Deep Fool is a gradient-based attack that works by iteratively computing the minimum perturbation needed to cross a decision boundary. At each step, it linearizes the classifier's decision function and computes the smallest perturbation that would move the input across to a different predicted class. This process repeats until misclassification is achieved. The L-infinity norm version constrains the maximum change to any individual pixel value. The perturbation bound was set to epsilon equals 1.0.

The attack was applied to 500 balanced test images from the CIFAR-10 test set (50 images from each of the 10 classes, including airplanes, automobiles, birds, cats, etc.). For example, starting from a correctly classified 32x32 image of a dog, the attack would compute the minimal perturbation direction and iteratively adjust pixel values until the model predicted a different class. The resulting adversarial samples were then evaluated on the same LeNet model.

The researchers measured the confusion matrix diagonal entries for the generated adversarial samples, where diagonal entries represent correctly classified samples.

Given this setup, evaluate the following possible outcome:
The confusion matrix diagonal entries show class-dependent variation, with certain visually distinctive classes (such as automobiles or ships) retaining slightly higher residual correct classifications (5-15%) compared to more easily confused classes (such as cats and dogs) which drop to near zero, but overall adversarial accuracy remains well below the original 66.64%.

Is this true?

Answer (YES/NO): NO